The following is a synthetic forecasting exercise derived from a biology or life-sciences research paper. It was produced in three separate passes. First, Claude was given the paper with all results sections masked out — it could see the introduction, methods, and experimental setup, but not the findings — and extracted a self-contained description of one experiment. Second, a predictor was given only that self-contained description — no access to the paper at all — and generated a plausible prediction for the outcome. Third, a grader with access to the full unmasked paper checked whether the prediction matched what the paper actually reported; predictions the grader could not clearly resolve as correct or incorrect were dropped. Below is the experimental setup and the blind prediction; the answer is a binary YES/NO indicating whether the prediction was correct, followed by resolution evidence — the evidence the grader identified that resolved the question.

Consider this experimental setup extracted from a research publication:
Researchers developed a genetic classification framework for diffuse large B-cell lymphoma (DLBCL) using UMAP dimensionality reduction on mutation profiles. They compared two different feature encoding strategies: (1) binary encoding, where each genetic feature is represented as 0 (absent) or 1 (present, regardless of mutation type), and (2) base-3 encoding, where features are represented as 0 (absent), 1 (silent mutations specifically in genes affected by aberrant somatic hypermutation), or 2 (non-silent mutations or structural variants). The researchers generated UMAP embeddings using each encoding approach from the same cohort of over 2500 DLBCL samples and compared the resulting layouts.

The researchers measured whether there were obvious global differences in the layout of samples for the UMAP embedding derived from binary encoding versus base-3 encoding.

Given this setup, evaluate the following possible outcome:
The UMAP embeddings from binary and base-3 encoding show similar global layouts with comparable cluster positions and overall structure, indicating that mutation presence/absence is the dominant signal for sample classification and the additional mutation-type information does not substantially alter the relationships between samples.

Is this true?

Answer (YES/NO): YES